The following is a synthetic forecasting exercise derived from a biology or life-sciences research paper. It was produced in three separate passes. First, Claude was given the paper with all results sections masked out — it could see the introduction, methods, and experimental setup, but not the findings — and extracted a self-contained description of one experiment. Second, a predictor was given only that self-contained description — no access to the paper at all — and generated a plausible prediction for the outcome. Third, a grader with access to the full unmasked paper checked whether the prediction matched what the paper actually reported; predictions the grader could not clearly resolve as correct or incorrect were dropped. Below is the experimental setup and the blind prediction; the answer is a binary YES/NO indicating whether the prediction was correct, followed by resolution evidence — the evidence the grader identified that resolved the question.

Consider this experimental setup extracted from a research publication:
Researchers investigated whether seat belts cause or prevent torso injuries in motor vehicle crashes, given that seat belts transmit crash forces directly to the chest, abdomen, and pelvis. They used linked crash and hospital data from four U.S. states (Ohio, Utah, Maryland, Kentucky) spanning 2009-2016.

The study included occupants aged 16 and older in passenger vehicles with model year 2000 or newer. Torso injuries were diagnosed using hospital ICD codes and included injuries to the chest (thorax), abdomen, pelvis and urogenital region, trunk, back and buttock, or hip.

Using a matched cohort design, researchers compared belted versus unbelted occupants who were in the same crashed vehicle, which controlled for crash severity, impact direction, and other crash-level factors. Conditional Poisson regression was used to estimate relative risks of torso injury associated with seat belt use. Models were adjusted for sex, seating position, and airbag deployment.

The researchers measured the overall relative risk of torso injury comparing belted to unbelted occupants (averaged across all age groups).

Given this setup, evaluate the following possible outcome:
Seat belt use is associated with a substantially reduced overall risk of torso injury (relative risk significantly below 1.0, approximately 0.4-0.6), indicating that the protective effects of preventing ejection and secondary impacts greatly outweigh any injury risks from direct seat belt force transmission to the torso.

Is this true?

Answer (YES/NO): NO